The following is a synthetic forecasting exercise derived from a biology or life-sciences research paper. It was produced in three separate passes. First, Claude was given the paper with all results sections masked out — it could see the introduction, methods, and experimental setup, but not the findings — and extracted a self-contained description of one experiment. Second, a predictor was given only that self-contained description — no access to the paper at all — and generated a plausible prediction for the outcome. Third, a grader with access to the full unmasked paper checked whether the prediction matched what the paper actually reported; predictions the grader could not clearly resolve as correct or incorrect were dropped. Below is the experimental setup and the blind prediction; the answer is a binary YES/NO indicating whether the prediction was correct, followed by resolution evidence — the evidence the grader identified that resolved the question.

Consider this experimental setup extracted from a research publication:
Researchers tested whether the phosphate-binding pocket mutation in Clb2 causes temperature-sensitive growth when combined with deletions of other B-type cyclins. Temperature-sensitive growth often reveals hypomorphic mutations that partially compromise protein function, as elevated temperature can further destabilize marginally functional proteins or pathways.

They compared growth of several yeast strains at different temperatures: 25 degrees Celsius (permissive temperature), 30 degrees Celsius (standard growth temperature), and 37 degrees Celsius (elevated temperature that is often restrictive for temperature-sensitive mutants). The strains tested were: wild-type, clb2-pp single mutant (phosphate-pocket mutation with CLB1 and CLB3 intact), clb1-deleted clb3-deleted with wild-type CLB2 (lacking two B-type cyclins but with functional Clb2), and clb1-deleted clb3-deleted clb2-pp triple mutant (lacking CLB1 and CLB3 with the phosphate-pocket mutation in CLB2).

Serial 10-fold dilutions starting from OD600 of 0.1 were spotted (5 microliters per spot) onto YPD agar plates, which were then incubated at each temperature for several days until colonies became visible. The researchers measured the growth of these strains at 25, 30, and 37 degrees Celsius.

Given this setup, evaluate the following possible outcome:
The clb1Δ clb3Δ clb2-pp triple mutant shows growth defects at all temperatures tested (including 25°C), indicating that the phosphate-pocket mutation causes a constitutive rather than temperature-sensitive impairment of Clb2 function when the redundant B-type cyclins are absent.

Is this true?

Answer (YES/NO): NO